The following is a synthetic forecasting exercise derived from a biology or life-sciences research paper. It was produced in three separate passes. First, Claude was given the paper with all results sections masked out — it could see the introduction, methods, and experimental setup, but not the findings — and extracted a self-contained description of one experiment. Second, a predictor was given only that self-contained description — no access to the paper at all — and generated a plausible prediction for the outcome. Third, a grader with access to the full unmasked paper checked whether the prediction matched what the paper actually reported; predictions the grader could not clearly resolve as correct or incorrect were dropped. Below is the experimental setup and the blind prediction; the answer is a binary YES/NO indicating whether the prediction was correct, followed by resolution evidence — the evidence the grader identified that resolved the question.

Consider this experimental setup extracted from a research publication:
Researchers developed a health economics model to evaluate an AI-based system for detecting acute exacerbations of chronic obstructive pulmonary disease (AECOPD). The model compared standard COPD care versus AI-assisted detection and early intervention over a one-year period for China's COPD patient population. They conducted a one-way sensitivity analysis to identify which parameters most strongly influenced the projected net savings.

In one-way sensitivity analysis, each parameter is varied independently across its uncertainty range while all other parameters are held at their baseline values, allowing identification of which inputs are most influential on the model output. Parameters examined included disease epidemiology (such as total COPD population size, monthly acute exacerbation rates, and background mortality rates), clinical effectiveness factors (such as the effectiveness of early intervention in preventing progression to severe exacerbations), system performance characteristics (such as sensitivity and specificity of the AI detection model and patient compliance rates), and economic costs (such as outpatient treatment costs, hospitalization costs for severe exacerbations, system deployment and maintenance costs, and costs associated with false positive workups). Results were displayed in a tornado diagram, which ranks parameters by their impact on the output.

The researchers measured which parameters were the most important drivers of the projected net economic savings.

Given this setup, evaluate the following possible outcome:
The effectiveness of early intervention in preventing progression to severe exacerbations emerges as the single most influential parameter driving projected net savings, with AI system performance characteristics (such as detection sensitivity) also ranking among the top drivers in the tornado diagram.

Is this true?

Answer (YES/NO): NO